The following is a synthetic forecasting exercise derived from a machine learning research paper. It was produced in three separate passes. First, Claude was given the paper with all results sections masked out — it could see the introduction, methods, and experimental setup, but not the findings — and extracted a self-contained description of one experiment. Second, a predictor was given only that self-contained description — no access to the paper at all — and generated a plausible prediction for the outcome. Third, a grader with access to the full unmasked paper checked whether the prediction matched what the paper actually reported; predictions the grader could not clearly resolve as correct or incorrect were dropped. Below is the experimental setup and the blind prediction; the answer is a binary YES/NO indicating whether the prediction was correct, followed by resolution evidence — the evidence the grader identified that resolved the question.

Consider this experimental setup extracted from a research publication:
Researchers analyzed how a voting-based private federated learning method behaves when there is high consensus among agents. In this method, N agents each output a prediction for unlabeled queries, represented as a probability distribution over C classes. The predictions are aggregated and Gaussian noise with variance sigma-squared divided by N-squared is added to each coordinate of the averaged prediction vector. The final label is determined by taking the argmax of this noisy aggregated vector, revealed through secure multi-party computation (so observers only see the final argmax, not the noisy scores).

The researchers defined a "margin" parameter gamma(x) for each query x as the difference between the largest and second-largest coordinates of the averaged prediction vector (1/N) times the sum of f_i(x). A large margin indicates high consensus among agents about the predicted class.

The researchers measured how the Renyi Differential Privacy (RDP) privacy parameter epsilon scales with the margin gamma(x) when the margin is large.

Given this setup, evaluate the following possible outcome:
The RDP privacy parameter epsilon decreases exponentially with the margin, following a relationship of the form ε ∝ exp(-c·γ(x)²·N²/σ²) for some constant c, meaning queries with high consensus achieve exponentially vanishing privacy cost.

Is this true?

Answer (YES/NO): YES